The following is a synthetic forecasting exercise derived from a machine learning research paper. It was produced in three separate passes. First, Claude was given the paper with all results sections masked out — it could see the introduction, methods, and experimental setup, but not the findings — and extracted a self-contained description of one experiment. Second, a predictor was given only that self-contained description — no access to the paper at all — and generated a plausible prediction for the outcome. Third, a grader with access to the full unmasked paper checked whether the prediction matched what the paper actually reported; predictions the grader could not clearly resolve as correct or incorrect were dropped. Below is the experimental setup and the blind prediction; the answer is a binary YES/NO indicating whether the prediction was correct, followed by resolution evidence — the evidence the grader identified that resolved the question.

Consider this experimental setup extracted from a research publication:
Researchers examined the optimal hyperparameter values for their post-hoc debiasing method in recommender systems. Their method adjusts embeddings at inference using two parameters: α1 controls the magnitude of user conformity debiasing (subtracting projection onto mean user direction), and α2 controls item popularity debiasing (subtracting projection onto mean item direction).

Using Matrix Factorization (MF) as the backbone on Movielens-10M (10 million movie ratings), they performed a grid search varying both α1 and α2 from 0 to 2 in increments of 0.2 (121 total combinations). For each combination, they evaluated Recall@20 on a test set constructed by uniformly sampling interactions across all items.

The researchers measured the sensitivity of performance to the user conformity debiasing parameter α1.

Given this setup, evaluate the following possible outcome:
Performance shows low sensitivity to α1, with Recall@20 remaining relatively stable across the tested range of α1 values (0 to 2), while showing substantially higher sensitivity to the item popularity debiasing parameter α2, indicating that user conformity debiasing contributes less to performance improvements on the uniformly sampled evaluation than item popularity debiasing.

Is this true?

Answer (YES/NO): NO